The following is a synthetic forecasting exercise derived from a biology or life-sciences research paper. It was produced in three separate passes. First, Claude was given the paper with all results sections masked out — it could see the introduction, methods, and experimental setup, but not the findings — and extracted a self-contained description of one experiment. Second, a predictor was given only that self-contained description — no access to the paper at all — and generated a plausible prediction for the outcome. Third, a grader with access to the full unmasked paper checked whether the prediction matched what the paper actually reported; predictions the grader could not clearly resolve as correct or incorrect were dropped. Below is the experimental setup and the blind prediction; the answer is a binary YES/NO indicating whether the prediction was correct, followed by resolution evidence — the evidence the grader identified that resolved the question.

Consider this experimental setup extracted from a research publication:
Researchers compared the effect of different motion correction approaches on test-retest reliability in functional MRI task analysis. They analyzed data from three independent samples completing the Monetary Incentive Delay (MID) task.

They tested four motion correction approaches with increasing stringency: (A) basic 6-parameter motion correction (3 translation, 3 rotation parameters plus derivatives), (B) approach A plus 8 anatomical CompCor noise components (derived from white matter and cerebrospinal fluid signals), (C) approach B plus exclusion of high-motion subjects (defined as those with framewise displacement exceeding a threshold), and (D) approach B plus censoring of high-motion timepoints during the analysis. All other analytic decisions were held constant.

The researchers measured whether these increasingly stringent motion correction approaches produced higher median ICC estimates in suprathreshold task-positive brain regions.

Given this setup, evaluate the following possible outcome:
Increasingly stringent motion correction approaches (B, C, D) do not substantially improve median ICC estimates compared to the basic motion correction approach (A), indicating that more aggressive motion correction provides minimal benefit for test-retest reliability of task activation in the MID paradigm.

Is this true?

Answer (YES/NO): YES